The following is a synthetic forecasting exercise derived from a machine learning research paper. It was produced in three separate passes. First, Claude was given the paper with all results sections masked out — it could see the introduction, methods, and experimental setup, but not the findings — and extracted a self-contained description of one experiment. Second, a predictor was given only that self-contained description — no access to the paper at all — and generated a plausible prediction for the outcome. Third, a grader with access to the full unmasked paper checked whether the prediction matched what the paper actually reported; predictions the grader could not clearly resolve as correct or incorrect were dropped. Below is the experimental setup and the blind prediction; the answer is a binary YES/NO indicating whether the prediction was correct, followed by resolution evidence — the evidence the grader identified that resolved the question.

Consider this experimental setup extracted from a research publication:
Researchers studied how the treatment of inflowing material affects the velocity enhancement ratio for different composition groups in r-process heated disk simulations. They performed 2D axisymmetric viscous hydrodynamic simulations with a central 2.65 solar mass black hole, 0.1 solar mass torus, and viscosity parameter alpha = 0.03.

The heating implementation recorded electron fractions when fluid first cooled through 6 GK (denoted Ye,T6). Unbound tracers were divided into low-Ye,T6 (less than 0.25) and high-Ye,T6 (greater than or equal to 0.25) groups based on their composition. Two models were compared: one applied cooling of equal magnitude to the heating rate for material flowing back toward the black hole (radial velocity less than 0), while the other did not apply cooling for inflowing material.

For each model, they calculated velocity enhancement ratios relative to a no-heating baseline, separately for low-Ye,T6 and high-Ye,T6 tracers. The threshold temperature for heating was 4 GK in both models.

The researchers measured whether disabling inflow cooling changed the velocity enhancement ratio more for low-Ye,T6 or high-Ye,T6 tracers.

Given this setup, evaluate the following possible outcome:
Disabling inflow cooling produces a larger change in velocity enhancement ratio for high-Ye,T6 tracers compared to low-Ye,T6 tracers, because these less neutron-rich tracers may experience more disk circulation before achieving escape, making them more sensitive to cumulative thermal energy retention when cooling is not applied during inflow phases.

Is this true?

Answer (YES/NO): NO